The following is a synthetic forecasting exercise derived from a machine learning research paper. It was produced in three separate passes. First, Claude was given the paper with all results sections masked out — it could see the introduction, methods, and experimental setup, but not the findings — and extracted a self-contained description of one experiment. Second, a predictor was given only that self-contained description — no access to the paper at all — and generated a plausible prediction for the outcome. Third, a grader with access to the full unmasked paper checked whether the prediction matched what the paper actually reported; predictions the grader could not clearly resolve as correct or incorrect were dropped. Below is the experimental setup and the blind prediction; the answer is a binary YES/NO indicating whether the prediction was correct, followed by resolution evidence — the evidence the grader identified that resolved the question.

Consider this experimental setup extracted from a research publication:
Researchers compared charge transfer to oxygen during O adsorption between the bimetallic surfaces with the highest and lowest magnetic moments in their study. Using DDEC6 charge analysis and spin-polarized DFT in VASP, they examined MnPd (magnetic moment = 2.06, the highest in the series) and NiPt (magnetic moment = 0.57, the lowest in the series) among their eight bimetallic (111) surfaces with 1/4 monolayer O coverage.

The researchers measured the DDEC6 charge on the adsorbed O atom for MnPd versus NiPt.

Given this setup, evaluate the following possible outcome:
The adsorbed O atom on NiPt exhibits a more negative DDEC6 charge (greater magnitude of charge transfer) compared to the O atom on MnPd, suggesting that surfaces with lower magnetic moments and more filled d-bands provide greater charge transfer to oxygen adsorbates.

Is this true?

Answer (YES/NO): NO